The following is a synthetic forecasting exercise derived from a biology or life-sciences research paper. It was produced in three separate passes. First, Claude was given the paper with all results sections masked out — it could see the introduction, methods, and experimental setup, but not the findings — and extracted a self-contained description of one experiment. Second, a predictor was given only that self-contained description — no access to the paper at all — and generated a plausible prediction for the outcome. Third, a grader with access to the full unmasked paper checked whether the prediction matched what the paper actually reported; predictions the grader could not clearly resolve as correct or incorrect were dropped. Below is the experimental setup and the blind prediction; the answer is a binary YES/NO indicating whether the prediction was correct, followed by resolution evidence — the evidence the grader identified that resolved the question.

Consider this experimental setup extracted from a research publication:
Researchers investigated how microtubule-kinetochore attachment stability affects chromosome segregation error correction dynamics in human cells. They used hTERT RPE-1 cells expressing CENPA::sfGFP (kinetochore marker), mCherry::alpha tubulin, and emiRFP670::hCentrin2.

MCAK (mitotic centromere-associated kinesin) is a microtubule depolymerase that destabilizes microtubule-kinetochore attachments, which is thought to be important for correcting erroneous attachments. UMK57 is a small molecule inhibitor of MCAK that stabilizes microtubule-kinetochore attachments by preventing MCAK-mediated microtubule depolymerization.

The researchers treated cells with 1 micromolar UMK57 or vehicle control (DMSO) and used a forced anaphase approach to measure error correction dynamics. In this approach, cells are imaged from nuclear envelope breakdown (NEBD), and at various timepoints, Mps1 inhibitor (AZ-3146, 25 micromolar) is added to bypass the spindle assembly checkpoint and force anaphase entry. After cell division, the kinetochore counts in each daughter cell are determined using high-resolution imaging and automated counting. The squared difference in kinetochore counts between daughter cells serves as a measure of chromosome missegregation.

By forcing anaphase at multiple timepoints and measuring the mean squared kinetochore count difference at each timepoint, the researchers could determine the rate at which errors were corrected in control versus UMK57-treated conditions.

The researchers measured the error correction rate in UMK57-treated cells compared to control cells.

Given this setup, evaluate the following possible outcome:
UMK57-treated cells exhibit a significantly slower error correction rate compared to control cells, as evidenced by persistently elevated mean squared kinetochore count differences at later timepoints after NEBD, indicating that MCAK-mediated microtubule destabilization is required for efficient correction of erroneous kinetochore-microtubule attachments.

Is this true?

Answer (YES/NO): NO